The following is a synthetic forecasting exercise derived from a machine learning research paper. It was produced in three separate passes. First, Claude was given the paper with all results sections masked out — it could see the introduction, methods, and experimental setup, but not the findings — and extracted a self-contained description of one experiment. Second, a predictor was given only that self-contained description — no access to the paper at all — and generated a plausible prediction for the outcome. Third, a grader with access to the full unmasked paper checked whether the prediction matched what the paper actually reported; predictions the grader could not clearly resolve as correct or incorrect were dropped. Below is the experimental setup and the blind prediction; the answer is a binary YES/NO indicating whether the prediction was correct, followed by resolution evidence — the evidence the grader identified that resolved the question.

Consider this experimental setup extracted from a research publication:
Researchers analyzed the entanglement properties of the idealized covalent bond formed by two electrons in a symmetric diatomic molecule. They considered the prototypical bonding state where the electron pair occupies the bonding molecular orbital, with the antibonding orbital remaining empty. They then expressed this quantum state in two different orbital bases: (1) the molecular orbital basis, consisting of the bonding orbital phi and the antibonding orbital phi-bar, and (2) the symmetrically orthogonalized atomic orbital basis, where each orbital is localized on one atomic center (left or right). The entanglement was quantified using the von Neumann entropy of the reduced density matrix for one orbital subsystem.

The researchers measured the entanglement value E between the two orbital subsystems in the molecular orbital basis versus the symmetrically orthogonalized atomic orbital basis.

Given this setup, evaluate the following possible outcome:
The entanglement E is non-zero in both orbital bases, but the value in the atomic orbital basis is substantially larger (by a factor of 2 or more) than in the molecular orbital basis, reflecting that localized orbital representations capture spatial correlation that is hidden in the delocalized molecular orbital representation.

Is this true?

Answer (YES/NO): NO